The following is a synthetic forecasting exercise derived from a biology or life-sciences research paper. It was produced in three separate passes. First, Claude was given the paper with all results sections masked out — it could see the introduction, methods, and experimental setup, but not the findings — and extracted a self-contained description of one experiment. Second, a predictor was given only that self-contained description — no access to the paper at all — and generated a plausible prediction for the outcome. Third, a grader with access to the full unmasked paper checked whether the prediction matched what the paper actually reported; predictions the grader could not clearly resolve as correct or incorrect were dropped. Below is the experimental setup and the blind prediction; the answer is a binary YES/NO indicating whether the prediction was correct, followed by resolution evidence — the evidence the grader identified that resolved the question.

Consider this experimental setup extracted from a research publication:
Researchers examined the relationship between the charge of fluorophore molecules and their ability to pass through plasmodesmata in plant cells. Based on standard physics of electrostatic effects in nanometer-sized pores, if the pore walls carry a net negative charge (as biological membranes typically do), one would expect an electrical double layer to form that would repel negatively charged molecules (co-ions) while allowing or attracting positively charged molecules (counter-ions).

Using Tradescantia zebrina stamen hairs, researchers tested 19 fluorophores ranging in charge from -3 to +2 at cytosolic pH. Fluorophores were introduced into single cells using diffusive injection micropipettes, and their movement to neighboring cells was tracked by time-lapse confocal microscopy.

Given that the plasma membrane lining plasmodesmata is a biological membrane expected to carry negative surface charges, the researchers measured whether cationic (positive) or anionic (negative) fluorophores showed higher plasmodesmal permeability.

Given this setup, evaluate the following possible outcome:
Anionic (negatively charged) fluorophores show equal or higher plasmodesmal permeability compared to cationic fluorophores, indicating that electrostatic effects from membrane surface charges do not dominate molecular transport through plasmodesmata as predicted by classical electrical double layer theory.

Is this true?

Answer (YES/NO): YES